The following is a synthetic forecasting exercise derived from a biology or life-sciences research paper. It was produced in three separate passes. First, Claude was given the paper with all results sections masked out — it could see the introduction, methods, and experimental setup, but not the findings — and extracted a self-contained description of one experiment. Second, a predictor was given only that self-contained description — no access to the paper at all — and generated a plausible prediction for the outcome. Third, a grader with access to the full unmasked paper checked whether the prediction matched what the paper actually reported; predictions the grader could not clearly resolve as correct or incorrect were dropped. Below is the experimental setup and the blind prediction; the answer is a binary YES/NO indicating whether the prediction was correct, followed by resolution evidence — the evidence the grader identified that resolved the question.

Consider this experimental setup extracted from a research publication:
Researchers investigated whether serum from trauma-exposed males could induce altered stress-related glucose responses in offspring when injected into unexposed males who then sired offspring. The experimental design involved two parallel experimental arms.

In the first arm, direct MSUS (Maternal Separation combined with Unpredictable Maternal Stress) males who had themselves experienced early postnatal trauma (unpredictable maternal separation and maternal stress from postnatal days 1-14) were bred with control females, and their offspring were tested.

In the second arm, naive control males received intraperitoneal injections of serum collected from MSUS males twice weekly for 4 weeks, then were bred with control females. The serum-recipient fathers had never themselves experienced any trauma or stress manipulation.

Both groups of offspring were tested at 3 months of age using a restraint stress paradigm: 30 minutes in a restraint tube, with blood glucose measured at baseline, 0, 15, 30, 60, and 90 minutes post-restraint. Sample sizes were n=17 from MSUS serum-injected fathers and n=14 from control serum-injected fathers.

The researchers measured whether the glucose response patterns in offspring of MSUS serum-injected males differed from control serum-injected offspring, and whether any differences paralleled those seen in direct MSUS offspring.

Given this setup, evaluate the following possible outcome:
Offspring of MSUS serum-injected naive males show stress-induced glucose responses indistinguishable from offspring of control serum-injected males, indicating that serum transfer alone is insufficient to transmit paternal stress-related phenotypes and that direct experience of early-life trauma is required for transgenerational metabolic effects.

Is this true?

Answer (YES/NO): NO